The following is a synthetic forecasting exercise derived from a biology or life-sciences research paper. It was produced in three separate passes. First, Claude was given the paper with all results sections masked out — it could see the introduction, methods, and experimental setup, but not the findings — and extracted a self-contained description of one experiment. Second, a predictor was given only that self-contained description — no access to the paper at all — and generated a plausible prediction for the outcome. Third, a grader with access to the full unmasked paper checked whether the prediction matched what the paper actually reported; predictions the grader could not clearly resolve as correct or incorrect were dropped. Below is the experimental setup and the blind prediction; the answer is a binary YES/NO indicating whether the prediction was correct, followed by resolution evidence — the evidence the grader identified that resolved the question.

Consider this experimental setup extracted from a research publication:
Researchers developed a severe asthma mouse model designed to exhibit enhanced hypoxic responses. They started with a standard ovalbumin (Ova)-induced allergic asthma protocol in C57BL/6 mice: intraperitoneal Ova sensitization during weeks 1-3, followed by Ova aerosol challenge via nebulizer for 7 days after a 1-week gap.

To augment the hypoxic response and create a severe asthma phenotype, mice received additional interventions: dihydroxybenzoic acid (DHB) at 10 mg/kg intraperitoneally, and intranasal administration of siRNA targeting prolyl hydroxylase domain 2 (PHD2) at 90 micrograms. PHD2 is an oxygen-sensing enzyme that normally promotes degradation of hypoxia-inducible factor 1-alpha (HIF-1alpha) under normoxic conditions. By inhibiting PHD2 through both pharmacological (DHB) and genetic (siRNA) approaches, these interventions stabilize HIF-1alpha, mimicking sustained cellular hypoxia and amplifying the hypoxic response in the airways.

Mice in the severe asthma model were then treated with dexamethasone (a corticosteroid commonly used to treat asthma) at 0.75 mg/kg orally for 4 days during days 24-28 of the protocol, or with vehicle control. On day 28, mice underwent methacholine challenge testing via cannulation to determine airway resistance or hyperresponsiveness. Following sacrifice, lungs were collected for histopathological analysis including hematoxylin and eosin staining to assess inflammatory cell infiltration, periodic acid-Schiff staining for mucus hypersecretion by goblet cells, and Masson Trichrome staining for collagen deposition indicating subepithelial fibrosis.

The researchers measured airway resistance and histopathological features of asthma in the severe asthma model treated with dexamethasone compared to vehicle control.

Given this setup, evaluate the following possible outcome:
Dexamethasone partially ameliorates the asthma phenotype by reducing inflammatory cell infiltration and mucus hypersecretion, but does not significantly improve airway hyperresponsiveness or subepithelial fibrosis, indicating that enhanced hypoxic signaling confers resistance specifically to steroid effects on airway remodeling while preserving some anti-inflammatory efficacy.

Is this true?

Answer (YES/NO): NO